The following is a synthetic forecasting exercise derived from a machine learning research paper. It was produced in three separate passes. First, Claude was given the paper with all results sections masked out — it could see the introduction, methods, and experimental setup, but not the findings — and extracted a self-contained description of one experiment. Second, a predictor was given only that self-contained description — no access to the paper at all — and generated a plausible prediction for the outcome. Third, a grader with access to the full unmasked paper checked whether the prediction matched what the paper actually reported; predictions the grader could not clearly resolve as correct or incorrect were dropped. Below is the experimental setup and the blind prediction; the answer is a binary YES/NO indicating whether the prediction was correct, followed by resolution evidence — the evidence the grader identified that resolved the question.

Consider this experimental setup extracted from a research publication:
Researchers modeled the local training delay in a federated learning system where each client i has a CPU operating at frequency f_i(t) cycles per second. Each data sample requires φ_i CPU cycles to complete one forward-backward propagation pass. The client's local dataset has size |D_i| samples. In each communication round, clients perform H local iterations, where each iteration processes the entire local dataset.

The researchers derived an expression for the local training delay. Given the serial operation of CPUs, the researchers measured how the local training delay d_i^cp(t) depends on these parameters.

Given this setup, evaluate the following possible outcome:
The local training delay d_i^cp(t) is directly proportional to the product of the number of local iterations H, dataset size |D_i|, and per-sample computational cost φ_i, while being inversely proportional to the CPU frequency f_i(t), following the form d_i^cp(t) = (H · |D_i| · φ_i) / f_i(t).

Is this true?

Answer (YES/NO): YES